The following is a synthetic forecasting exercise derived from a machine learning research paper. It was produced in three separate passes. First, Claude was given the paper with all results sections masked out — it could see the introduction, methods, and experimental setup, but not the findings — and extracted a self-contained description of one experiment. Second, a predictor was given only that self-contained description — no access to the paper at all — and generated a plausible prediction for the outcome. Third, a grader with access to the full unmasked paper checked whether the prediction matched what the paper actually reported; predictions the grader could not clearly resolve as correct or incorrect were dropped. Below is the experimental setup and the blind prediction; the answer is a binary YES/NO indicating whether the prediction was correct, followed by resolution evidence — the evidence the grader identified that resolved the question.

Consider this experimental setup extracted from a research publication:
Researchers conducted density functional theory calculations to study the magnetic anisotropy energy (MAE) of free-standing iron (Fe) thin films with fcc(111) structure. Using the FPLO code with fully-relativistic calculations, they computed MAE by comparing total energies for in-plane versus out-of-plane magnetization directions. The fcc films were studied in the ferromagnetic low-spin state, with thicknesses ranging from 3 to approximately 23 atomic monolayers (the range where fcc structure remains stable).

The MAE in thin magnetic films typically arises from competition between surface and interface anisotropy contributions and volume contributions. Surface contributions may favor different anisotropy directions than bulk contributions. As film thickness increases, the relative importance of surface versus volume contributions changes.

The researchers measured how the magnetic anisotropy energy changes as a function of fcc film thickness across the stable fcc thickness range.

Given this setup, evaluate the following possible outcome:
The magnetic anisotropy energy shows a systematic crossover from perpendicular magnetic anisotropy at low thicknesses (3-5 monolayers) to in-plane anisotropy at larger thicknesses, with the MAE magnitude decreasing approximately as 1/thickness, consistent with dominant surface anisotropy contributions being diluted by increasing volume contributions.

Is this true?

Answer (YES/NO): NO